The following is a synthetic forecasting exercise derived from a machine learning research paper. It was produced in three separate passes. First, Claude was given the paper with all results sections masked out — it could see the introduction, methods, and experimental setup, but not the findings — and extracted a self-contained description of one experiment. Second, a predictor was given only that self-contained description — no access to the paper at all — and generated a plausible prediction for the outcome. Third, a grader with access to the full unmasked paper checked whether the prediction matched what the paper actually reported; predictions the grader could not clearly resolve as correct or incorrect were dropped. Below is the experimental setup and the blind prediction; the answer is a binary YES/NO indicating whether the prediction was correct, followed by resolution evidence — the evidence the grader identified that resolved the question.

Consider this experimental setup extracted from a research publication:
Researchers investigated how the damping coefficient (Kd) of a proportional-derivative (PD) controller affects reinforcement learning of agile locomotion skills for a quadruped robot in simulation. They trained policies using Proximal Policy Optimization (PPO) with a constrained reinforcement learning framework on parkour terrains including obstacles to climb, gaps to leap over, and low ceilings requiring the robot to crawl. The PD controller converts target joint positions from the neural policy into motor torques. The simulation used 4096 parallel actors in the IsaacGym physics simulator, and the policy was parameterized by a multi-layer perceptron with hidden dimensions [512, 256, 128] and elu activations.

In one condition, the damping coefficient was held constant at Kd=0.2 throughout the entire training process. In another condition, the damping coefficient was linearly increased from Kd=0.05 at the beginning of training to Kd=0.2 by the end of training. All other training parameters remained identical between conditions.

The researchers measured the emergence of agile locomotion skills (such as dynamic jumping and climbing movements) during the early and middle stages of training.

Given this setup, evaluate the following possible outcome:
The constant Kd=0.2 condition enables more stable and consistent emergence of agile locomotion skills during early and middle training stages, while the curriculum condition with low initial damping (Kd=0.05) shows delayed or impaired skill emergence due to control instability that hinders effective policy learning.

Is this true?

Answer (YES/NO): NO